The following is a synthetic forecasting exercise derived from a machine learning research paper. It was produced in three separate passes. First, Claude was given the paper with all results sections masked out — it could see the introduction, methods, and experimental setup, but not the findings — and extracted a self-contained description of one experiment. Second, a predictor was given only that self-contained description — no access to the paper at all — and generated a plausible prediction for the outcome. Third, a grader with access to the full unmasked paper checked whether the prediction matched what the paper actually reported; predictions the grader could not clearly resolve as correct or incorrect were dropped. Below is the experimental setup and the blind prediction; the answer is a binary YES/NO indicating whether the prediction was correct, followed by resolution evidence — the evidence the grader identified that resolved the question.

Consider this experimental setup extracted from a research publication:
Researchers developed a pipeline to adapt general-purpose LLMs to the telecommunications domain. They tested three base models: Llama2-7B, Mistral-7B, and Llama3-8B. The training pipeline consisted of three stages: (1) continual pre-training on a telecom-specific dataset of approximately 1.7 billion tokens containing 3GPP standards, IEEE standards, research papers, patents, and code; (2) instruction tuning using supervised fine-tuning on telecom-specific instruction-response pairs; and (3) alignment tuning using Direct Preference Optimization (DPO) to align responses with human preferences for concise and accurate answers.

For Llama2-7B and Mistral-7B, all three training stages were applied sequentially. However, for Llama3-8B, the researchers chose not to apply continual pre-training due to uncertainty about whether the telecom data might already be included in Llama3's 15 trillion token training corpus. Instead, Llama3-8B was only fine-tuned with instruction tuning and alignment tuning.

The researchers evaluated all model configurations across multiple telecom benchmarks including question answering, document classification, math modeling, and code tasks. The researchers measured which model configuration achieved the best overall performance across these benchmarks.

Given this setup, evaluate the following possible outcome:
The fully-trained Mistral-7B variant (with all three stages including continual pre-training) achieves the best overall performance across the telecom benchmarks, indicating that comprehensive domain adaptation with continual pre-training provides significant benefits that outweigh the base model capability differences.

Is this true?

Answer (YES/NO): NO